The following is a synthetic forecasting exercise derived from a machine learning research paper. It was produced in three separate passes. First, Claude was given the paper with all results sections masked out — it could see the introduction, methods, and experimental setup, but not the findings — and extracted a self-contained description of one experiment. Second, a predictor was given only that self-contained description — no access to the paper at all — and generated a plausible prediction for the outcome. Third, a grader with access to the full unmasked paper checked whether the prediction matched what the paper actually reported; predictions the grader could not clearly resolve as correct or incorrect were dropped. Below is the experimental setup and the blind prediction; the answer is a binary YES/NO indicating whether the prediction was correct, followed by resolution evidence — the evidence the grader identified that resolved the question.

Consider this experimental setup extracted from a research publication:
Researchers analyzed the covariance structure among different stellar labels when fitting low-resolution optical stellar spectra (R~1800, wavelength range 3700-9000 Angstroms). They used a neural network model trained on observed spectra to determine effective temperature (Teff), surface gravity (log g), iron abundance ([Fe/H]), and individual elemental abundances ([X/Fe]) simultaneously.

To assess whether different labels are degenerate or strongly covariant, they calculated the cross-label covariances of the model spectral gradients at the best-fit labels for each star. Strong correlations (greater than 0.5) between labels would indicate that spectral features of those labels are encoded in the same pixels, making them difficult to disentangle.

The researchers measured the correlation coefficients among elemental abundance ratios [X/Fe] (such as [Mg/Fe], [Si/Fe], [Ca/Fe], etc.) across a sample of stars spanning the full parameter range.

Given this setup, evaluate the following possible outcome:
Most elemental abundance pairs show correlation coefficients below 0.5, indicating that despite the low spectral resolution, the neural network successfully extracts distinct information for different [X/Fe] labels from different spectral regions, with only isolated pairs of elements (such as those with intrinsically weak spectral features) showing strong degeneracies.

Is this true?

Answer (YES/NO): NO